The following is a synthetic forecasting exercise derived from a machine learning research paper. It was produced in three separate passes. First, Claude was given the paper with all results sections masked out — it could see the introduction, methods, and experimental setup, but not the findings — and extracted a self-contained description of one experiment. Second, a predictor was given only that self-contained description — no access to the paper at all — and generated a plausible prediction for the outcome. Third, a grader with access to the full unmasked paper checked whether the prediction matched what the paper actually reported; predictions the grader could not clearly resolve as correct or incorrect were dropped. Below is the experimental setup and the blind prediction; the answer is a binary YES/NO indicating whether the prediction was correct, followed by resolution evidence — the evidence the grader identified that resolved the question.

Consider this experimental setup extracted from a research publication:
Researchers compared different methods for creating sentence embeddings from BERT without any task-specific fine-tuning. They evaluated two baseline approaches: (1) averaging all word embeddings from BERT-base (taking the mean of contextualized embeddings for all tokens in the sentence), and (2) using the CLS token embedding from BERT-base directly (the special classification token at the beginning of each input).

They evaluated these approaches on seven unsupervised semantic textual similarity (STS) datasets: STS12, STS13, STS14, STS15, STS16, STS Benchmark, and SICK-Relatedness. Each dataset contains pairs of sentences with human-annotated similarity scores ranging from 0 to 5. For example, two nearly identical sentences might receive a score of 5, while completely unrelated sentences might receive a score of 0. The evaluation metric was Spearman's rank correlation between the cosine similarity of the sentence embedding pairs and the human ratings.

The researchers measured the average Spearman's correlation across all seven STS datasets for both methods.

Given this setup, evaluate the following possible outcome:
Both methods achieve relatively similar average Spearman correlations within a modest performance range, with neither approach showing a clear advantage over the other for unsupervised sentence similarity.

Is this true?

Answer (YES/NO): NO